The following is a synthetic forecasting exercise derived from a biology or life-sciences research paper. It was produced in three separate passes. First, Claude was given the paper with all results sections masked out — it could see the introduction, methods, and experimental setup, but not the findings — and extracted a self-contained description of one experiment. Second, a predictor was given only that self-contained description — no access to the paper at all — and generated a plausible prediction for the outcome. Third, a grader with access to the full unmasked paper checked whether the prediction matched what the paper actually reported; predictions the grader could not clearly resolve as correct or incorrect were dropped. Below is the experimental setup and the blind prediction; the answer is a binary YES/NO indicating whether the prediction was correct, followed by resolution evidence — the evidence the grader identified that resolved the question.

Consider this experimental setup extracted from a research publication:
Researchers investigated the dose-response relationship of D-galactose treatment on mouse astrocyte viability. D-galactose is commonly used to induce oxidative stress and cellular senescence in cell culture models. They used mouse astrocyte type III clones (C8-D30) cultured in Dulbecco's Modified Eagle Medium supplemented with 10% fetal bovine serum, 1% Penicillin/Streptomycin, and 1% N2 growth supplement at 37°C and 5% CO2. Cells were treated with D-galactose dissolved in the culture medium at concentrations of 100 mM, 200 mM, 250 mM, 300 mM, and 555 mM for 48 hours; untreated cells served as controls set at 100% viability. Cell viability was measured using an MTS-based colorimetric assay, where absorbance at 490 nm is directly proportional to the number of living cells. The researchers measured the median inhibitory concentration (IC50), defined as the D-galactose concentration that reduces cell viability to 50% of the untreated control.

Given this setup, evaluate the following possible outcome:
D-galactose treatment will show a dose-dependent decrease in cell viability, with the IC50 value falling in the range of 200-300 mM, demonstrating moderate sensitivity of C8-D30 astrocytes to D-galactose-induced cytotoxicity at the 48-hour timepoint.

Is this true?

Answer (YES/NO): YES